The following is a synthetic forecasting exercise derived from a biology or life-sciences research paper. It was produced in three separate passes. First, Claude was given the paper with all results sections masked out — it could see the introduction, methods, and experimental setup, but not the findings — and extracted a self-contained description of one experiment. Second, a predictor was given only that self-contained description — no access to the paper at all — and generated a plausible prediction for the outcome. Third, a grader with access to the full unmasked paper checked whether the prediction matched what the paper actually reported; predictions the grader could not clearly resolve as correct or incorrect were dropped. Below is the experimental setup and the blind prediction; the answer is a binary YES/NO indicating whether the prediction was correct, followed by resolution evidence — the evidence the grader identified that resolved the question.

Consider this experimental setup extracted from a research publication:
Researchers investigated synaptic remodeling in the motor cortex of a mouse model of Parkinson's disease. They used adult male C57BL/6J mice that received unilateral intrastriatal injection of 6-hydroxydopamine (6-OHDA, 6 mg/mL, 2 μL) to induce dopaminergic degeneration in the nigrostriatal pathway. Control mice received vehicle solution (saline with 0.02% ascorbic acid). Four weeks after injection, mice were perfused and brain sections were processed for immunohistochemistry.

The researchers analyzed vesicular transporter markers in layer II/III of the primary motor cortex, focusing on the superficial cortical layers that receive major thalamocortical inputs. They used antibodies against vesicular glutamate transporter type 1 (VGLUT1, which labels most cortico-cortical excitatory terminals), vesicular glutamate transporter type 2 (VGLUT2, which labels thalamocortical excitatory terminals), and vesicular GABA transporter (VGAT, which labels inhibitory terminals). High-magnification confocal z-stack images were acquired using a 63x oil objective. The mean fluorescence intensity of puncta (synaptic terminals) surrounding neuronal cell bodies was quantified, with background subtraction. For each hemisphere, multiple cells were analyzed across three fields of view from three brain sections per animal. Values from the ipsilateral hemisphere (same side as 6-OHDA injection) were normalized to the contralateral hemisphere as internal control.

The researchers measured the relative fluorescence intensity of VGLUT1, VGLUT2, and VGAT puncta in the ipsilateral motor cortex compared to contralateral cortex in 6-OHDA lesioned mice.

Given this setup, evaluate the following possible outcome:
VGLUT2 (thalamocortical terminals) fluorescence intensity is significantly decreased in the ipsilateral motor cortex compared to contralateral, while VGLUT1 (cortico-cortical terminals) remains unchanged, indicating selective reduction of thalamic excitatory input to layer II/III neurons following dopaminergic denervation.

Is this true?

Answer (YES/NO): NO